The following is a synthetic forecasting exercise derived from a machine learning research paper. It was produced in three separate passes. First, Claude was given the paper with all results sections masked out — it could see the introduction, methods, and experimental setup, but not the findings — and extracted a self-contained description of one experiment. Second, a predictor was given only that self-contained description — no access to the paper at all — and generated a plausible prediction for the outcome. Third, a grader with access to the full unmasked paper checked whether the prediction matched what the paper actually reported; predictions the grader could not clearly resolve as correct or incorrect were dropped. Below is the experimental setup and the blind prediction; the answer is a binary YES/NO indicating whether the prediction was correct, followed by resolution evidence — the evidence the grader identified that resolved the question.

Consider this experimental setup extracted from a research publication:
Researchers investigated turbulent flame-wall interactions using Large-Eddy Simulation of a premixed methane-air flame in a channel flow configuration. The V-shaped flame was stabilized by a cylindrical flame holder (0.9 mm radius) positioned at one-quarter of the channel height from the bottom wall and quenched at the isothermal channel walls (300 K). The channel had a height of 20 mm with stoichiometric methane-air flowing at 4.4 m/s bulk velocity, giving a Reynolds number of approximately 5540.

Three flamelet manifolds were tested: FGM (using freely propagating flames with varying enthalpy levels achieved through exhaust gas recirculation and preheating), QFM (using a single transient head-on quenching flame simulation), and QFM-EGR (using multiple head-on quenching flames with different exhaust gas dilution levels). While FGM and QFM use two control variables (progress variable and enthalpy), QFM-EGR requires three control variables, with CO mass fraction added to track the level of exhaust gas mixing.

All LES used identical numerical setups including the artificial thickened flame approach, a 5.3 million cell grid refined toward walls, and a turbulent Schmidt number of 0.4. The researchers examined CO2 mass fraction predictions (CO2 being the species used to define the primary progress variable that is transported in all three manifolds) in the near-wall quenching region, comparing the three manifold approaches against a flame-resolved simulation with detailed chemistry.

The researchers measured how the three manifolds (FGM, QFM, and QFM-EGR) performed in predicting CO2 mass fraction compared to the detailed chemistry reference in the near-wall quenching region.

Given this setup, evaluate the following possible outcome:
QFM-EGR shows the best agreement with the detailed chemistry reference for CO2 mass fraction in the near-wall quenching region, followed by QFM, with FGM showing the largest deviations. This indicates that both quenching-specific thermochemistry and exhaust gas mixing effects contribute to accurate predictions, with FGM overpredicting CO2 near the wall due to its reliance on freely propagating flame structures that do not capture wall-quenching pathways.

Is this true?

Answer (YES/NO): NO